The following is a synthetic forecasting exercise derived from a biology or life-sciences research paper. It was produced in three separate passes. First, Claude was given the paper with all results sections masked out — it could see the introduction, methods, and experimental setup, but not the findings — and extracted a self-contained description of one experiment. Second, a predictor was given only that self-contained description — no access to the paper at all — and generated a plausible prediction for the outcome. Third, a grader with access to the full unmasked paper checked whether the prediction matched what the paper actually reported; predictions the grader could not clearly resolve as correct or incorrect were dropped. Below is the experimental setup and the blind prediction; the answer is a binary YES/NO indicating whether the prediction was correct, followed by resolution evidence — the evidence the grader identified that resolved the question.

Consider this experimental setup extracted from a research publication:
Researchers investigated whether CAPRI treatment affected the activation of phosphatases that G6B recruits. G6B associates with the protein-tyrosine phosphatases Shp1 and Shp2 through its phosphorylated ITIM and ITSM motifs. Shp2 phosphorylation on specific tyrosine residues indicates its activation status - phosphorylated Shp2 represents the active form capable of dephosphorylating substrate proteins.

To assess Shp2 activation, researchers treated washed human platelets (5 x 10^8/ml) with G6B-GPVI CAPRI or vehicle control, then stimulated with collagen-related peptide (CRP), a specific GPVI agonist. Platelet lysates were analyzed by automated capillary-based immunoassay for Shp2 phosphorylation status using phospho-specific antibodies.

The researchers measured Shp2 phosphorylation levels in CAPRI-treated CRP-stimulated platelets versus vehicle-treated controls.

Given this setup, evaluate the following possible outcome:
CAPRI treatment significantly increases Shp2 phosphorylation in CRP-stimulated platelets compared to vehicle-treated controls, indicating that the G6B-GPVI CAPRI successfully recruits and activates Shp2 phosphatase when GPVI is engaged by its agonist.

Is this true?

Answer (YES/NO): NO